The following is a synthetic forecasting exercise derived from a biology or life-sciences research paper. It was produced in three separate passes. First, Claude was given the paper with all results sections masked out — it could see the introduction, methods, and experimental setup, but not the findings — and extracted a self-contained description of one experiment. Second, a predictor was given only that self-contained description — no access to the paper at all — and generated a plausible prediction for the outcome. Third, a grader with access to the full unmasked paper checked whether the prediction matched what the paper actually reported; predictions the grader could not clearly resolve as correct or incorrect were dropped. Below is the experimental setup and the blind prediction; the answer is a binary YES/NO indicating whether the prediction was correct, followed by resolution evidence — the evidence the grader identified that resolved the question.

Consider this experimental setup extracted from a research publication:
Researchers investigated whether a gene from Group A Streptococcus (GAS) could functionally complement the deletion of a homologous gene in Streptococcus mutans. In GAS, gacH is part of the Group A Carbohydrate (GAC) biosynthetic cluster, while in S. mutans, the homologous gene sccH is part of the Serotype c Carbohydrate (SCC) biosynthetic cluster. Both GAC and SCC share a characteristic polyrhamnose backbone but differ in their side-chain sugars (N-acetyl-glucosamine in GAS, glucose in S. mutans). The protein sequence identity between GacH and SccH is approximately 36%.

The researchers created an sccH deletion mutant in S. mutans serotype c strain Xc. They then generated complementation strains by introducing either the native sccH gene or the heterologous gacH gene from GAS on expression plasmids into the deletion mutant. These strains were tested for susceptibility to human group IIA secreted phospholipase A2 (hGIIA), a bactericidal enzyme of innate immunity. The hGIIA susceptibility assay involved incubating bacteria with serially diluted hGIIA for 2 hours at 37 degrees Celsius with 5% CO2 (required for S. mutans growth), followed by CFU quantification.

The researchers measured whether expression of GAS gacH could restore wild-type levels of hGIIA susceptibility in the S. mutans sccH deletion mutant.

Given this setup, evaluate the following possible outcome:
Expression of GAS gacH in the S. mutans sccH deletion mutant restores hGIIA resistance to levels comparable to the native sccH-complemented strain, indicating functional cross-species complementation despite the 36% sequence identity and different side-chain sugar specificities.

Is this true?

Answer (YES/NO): NO